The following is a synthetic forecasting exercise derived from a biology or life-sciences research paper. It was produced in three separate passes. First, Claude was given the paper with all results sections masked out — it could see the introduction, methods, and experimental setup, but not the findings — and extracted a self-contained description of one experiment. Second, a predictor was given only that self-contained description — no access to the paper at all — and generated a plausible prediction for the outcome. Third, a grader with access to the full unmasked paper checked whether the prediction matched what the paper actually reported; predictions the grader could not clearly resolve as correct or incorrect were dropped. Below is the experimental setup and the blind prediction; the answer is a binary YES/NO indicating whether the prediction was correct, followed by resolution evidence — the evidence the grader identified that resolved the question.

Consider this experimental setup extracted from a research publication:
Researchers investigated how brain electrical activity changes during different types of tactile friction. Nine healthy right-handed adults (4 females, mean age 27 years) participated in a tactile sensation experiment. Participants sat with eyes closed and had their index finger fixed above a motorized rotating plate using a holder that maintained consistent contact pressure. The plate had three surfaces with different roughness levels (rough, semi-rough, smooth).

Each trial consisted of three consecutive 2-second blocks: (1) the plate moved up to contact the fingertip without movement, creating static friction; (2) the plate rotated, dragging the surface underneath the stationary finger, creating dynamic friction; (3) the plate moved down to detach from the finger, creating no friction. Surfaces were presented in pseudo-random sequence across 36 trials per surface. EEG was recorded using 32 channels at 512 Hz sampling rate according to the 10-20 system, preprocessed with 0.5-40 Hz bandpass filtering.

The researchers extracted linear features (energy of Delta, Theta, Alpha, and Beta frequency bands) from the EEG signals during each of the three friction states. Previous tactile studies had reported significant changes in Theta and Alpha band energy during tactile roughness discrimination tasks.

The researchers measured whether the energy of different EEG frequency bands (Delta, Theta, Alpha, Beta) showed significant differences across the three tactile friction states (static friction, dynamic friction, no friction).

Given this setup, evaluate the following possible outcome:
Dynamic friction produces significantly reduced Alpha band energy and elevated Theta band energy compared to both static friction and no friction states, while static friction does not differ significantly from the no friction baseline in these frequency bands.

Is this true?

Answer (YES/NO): NO